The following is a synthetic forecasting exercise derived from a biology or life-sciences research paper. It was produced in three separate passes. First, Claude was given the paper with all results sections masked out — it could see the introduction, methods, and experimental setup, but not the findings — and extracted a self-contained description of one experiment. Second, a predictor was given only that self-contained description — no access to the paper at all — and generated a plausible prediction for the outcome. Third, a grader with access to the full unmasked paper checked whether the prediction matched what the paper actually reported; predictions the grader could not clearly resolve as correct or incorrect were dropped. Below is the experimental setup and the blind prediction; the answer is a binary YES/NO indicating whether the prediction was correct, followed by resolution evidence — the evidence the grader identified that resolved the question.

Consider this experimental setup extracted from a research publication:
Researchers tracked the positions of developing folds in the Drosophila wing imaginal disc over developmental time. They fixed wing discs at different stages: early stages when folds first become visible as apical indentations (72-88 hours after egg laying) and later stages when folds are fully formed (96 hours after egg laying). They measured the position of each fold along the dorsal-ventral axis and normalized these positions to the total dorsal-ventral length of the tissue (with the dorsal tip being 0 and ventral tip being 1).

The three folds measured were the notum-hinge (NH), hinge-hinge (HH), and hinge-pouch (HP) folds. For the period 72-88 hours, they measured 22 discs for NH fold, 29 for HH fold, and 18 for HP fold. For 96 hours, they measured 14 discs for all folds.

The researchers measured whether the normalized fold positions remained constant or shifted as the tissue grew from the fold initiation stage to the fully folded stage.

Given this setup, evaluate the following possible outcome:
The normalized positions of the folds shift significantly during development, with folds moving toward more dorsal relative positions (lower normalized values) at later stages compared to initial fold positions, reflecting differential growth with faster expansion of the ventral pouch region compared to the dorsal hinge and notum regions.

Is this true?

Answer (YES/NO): YES